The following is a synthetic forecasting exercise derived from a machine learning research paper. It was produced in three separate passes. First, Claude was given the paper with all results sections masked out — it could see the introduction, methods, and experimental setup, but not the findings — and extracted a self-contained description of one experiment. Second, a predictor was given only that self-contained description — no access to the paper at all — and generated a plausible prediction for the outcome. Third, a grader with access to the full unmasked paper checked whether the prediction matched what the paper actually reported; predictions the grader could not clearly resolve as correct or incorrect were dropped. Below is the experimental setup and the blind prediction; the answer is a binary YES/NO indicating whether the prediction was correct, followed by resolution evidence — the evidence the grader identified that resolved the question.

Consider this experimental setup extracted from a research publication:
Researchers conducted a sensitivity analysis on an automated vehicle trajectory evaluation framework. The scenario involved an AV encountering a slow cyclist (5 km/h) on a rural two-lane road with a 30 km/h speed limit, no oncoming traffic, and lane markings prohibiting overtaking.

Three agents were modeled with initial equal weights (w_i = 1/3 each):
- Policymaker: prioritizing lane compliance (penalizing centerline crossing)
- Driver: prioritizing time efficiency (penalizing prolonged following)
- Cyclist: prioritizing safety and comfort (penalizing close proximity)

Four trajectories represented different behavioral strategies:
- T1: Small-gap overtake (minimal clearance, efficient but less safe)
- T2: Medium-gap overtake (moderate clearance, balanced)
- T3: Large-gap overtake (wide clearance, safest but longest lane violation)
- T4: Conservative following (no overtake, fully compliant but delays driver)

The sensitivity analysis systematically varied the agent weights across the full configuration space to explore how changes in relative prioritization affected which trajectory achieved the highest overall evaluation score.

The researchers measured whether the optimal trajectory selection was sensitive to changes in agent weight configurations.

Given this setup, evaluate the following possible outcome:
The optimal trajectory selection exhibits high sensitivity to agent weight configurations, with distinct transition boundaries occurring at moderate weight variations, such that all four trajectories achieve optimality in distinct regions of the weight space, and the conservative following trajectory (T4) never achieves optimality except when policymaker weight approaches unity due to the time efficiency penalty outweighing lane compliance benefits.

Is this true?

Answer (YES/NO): NO